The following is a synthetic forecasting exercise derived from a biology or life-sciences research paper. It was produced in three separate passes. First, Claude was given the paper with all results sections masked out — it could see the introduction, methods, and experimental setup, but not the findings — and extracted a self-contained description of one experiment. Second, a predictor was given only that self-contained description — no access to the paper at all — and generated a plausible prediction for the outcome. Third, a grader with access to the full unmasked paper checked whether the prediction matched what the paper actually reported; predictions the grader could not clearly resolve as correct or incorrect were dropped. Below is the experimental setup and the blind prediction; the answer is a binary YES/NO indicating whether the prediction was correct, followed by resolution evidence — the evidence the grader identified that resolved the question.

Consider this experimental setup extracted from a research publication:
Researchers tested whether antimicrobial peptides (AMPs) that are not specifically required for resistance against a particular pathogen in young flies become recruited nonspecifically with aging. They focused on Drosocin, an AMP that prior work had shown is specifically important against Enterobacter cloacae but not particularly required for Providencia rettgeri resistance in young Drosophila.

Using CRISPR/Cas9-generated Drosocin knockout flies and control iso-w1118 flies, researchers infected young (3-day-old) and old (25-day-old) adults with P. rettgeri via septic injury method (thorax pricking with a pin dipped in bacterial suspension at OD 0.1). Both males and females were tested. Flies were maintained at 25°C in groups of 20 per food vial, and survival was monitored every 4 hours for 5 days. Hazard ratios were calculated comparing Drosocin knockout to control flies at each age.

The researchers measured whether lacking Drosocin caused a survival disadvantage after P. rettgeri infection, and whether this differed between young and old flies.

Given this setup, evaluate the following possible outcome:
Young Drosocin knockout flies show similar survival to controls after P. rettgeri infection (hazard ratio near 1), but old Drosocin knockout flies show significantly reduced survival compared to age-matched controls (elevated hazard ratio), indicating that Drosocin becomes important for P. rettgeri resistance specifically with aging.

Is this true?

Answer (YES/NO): YES